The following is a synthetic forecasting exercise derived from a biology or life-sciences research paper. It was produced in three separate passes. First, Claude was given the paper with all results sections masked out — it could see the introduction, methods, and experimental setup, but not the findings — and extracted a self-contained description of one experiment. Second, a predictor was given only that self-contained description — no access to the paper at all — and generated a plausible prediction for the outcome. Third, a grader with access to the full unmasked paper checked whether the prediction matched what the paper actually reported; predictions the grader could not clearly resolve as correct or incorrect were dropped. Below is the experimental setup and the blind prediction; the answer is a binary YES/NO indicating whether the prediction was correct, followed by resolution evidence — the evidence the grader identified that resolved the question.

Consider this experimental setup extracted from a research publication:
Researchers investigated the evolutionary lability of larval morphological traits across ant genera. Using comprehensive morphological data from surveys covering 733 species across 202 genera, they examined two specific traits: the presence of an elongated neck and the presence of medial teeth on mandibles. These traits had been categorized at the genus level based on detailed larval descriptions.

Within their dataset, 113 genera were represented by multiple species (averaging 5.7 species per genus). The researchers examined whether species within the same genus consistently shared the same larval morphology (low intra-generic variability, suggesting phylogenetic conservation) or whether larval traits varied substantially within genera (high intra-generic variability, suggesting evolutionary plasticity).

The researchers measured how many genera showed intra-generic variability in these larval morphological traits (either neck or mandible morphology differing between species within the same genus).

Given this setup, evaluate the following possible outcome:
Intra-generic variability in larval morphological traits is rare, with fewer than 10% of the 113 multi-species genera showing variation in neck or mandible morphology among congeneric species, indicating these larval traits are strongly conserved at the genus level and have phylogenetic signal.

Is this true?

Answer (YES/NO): YES